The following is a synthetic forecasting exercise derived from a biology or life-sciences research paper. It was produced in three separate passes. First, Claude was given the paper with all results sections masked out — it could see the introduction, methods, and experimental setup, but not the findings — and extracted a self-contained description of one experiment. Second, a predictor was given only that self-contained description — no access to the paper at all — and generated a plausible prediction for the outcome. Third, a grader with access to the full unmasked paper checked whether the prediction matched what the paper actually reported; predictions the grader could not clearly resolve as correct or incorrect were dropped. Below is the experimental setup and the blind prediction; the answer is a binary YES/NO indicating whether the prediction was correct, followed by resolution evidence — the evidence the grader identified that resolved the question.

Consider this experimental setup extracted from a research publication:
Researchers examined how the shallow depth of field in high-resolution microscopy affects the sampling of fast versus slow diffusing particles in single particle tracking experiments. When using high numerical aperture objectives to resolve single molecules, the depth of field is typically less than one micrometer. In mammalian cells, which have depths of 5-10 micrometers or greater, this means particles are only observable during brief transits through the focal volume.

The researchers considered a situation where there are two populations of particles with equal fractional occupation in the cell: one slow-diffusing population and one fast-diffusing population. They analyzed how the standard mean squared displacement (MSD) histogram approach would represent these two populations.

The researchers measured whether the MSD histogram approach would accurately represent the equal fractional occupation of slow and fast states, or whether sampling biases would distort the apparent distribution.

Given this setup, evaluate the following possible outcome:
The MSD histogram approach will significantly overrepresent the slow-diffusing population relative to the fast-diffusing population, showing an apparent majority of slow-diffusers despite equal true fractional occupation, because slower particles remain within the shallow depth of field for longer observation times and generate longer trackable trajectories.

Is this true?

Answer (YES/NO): NO